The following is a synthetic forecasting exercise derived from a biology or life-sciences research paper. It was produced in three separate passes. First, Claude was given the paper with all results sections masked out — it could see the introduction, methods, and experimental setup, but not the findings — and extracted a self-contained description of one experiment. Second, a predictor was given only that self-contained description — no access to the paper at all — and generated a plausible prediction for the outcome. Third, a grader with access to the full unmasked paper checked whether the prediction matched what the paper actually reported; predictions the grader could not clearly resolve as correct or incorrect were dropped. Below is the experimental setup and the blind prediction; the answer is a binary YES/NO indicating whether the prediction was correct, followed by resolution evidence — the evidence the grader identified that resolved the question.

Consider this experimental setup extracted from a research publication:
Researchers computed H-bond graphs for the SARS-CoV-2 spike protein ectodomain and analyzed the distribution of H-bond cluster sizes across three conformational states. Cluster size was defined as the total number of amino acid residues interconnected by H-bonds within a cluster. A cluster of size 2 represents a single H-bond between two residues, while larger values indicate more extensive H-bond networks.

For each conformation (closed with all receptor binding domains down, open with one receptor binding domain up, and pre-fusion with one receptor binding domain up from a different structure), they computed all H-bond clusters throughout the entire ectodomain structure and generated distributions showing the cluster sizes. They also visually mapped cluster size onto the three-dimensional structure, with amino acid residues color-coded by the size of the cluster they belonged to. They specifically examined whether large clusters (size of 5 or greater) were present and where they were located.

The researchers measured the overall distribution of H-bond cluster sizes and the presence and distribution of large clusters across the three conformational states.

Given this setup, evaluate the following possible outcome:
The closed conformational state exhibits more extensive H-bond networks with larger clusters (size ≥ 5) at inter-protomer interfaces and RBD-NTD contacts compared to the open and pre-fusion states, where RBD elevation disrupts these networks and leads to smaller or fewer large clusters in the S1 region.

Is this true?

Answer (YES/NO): NO